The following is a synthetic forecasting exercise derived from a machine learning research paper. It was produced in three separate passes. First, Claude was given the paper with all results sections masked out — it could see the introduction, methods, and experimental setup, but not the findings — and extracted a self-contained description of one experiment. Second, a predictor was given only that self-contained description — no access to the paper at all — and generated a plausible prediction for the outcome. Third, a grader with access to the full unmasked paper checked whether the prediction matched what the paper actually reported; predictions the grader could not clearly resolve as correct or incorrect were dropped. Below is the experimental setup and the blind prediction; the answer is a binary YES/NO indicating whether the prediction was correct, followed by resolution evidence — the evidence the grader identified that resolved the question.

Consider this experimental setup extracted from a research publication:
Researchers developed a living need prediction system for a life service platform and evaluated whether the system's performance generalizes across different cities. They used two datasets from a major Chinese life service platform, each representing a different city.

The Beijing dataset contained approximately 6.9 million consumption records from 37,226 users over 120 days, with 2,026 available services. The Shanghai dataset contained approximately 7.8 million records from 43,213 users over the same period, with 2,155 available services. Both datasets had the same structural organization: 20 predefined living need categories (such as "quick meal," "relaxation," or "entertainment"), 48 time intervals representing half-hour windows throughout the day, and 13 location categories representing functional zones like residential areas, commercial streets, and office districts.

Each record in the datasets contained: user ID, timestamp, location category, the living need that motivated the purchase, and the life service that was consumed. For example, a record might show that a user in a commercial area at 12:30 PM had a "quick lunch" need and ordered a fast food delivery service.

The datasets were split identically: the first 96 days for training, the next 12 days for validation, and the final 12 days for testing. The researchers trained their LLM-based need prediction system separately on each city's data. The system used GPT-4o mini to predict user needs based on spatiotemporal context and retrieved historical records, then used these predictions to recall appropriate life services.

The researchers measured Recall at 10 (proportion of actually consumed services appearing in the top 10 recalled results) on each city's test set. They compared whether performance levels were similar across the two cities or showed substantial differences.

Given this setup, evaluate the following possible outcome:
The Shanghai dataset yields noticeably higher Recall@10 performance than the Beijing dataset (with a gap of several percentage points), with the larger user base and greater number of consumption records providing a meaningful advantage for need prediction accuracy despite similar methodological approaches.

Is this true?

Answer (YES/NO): NO